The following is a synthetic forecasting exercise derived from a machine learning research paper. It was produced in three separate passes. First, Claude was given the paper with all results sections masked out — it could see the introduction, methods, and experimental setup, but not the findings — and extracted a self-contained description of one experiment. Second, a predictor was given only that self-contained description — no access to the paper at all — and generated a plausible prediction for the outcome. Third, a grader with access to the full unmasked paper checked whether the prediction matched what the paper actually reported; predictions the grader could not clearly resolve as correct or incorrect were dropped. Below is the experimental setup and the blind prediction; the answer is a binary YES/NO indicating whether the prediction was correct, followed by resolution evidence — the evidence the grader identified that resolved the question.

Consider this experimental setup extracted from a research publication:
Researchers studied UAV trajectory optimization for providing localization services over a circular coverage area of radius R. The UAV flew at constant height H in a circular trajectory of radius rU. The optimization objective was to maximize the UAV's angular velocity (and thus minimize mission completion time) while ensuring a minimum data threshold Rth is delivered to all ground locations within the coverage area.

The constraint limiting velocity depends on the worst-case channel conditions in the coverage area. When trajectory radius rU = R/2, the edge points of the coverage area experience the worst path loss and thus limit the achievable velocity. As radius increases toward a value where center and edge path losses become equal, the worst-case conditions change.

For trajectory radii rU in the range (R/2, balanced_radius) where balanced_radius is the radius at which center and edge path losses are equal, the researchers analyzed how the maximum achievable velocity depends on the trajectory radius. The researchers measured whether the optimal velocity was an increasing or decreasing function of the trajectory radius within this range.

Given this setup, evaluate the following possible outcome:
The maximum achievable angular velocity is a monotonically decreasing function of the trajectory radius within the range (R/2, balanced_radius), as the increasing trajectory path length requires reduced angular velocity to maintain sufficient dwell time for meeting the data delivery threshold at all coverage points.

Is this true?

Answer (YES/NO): NO